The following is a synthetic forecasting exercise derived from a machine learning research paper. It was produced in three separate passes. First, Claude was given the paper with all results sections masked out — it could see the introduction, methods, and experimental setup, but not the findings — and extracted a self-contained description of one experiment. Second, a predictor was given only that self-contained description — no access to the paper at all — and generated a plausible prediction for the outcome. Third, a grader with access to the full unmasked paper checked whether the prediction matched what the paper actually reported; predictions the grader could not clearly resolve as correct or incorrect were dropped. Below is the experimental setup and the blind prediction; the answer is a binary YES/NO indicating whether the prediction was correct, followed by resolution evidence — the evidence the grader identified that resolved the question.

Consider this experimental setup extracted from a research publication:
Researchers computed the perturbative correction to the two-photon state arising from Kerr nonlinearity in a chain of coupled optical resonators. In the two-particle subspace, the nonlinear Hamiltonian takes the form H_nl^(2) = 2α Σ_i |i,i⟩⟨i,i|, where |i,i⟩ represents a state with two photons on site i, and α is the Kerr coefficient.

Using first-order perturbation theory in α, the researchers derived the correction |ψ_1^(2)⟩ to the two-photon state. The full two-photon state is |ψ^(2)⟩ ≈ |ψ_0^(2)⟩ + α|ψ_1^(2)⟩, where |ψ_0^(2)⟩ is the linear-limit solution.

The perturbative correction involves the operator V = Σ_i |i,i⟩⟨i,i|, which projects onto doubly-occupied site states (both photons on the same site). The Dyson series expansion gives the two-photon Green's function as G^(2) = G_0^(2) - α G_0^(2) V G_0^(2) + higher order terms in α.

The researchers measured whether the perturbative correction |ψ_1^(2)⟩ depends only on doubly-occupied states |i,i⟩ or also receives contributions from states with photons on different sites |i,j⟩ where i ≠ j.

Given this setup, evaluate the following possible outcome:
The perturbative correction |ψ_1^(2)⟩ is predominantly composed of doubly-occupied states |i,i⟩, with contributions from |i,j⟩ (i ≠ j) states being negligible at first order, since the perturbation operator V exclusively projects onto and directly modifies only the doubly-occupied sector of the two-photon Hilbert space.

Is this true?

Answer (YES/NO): NO